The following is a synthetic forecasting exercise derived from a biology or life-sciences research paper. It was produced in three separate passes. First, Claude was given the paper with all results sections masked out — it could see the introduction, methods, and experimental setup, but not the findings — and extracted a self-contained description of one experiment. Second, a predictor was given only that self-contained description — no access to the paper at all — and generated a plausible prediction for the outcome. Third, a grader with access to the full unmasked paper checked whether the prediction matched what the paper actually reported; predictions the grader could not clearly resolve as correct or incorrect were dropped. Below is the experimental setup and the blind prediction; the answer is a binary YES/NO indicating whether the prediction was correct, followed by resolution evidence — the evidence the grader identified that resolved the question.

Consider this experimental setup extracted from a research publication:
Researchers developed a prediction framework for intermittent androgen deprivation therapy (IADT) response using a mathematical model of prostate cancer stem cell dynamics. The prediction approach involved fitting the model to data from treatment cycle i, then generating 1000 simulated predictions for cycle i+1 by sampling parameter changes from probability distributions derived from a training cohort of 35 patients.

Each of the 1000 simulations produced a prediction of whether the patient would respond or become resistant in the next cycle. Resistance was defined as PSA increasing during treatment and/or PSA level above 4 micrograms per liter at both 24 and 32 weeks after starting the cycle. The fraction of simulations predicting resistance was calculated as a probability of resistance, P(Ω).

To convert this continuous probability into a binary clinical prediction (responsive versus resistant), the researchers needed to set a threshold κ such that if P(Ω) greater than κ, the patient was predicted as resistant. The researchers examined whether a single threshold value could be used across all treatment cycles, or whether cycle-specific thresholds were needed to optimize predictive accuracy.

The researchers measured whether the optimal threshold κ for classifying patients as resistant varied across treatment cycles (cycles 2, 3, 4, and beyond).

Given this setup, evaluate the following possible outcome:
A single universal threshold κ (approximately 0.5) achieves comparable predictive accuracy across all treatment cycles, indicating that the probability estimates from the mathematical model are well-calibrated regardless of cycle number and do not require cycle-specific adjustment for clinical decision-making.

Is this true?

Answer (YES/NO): NO